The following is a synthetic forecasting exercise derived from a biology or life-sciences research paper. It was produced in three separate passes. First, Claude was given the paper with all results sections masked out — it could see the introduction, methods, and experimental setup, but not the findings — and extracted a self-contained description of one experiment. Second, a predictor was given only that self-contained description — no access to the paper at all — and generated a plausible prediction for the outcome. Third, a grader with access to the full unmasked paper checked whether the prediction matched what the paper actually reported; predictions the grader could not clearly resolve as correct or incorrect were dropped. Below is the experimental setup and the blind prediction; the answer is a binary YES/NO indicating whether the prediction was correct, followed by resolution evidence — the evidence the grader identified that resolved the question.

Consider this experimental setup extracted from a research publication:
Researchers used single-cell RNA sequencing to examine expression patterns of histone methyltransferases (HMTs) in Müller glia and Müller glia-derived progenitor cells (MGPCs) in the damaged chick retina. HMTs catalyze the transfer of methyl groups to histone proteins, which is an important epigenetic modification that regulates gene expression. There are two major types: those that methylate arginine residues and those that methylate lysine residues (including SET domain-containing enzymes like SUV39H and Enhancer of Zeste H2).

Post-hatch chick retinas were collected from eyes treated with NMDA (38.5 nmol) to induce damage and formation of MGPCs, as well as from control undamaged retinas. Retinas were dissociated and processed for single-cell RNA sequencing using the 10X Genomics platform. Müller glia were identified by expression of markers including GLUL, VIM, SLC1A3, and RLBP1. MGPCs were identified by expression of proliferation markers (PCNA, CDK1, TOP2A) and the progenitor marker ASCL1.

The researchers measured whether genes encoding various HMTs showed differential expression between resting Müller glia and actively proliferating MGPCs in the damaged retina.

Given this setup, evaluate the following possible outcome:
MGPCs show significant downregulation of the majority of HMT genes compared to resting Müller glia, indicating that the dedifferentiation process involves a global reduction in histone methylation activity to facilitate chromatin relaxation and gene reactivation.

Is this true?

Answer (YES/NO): YES